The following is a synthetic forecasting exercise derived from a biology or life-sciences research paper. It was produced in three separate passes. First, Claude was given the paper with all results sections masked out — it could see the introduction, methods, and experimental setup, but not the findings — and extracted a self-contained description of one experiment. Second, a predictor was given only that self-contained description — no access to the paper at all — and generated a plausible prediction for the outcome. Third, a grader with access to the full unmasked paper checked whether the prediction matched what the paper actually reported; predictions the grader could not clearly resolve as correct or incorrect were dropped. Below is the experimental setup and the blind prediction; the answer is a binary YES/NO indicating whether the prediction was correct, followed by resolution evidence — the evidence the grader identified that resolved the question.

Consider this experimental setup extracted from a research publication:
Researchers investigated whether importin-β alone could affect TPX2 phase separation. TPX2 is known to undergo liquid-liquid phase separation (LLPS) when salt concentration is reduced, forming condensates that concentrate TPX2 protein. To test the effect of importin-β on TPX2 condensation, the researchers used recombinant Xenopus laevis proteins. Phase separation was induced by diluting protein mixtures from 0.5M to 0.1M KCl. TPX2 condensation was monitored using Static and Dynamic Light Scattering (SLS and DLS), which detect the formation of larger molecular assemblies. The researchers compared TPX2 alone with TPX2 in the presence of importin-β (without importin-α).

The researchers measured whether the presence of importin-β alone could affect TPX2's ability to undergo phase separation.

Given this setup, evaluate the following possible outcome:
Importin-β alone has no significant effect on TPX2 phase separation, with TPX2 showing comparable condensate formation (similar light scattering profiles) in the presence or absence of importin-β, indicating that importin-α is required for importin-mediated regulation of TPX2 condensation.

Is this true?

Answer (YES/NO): NO